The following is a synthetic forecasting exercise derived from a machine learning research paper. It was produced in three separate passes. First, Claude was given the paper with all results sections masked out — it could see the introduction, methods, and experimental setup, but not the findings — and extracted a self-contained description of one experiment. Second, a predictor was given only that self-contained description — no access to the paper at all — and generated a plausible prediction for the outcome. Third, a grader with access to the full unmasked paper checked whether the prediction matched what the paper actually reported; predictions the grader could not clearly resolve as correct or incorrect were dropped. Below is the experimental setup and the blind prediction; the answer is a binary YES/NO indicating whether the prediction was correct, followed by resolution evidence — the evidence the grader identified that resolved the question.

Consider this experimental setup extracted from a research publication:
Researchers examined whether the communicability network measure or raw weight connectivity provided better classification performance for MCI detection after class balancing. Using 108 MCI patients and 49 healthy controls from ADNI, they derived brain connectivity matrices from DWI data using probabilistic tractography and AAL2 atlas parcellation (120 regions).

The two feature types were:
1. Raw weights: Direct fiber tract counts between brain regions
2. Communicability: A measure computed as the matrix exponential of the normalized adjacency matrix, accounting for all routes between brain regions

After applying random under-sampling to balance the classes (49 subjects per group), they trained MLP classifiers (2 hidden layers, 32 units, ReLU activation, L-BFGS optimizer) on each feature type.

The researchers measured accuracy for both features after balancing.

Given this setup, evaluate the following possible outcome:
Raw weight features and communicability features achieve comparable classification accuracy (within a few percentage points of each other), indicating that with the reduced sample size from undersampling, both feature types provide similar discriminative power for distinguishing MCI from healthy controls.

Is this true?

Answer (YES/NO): YES